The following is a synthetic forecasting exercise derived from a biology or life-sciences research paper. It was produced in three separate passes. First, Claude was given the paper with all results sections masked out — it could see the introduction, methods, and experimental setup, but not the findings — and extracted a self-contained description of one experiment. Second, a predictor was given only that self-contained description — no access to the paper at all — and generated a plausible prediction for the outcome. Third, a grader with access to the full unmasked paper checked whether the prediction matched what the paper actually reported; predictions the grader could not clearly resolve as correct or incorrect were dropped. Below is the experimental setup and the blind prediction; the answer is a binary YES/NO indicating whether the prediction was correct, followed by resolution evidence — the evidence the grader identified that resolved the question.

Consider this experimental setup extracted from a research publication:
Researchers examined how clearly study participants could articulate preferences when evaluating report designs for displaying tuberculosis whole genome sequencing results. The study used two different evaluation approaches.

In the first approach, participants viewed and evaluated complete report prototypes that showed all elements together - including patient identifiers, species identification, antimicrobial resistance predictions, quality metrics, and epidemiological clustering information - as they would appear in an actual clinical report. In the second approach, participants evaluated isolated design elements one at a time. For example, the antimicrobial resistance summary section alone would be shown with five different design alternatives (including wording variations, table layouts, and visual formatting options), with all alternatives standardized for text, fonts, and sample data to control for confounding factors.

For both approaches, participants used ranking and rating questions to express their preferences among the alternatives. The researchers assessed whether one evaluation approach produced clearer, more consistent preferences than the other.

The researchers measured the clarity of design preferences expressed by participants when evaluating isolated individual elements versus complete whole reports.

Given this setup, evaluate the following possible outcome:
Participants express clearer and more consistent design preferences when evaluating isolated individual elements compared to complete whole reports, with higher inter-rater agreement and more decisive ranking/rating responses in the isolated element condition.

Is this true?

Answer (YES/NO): YES